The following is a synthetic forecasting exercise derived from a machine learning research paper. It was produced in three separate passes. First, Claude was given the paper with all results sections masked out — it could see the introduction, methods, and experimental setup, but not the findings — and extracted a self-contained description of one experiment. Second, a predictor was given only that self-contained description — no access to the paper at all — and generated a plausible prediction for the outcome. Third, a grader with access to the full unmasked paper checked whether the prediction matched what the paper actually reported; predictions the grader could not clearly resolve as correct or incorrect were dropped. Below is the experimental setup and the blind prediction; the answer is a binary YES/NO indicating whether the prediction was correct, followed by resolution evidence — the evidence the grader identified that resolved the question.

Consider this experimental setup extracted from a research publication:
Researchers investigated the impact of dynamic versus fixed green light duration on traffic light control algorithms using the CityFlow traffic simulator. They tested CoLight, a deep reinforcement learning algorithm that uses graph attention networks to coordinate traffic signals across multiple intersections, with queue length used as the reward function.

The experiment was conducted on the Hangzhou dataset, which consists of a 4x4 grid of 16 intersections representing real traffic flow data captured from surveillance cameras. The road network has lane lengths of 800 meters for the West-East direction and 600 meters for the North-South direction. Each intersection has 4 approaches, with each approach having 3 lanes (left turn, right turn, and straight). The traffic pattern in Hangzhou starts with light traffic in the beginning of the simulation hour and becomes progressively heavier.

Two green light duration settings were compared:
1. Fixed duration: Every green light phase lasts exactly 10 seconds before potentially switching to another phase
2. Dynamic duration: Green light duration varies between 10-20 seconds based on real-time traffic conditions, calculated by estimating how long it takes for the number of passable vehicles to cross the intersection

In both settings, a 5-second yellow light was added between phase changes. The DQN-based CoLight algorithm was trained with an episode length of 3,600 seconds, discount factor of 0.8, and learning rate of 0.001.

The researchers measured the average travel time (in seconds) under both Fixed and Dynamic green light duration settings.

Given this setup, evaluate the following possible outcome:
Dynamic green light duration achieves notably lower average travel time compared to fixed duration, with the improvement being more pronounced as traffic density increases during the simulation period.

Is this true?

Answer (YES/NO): NO